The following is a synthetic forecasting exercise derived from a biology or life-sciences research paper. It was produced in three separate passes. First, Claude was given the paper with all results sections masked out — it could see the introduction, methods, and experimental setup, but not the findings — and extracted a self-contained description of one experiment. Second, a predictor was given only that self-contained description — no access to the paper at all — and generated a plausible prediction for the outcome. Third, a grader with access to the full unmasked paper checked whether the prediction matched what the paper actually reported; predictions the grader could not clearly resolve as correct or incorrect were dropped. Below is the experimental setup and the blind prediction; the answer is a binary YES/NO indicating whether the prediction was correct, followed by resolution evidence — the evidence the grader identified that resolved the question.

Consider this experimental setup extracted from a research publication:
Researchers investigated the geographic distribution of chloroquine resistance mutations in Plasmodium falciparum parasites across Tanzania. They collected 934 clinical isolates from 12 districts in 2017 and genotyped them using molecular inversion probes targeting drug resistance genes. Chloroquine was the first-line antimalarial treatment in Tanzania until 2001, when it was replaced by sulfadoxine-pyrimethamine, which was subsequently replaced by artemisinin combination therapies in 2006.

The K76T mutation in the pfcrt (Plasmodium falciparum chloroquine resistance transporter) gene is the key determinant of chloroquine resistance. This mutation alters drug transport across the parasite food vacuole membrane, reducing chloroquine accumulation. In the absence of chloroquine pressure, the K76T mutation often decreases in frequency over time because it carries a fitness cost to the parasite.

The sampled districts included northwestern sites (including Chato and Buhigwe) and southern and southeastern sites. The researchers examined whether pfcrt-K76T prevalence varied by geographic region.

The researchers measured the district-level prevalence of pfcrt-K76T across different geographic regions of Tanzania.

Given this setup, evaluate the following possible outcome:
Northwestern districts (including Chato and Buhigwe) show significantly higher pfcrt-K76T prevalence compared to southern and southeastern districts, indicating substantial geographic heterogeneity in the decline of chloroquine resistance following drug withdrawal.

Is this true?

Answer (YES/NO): YES